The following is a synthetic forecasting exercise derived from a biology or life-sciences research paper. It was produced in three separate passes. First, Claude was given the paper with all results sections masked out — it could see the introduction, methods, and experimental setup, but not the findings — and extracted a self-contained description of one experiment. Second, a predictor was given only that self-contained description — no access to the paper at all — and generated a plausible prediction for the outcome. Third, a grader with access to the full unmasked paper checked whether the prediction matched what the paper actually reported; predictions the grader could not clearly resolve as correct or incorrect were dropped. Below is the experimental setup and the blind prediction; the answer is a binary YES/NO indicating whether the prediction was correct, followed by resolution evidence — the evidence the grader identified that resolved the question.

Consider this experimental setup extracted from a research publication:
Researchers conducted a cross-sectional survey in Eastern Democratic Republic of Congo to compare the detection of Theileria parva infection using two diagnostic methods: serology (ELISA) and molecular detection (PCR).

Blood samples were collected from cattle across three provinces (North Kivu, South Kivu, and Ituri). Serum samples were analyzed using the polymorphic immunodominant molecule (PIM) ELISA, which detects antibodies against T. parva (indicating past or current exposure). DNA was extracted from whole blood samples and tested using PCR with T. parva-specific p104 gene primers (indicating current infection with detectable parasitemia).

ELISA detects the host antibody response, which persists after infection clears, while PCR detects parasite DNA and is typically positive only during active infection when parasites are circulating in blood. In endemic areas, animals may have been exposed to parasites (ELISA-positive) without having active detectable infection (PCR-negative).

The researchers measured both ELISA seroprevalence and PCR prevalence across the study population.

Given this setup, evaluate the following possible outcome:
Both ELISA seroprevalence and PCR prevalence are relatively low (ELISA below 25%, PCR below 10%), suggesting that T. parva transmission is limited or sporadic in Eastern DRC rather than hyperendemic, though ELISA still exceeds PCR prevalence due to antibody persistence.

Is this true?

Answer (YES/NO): NO